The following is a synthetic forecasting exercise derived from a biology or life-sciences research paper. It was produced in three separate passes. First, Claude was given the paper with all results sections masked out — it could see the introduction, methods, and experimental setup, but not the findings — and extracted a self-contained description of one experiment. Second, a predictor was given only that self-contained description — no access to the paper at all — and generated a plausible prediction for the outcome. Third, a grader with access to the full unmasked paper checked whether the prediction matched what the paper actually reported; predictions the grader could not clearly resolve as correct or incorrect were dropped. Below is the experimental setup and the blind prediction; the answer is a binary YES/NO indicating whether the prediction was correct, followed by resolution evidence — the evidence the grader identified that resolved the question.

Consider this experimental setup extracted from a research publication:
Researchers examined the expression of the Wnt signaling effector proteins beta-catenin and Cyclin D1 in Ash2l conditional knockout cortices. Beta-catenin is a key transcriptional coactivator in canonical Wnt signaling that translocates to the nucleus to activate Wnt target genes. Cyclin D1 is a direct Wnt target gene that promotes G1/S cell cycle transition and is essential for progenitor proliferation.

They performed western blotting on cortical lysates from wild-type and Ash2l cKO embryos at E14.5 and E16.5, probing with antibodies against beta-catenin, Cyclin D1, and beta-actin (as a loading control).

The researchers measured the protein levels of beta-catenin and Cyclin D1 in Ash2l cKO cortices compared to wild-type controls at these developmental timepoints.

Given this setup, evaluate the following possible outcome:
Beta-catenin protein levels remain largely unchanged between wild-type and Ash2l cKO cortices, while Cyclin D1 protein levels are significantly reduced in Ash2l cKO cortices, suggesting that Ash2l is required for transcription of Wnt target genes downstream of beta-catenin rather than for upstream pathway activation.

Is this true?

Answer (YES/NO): NO